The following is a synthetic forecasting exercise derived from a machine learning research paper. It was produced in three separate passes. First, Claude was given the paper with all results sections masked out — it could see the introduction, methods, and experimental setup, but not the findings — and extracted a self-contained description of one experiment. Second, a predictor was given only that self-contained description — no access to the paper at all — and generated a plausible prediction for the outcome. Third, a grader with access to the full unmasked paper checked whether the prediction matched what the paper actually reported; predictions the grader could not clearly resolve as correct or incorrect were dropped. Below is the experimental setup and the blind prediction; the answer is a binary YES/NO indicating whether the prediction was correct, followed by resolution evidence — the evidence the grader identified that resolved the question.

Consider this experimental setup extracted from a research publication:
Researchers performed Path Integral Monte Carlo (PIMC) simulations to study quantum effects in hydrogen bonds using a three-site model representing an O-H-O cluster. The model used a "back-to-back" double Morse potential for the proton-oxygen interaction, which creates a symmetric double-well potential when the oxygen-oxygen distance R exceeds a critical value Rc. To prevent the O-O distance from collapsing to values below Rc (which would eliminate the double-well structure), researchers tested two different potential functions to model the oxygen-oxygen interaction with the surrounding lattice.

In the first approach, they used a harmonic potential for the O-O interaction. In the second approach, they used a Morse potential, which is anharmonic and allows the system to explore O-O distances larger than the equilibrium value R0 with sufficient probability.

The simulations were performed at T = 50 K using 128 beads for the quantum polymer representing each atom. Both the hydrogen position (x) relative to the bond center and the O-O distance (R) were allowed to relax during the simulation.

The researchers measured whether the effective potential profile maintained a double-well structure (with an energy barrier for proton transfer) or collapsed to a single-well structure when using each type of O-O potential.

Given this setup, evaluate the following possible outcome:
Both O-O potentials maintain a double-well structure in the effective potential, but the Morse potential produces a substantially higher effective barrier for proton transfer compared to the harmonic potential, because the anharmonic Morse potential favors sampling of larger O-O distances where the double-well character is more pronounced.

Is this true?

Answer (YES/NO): NO